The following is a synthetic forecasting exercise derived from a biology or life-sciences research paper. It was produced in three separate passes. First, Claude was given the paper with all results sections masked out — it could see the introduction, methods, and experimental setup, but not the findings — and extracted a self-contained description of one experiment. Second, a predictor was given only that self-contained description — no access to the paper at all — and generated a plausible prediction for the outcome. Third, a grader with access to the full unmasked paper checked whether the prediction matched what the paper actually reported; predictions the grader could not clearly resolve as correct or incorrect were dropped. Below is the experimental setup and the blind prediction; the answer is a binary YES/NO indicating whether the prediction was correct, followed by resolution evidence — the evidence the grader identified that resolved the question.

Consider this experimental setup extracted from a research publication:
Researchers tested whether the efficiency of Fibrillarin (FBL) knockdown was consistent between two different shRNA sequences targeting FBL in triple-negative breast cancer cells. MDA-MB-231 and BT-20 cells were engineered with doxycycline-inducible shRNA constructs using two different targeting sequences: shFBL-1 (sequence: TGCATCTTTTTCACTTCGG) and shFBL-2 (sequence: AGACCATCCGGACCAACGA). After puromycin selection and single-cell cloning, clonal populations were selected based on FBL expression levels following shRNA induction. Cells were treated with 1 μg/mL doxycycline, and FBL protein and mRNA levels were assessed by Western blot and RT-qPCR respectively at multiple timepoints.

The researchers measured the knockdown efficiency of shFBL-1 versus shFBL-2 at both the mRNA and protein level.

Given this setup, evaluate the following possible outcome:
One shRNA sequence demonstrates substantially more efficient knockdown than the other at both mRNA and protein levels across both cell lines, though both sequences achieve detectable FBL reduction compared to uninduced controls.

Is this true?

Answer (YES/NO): NO